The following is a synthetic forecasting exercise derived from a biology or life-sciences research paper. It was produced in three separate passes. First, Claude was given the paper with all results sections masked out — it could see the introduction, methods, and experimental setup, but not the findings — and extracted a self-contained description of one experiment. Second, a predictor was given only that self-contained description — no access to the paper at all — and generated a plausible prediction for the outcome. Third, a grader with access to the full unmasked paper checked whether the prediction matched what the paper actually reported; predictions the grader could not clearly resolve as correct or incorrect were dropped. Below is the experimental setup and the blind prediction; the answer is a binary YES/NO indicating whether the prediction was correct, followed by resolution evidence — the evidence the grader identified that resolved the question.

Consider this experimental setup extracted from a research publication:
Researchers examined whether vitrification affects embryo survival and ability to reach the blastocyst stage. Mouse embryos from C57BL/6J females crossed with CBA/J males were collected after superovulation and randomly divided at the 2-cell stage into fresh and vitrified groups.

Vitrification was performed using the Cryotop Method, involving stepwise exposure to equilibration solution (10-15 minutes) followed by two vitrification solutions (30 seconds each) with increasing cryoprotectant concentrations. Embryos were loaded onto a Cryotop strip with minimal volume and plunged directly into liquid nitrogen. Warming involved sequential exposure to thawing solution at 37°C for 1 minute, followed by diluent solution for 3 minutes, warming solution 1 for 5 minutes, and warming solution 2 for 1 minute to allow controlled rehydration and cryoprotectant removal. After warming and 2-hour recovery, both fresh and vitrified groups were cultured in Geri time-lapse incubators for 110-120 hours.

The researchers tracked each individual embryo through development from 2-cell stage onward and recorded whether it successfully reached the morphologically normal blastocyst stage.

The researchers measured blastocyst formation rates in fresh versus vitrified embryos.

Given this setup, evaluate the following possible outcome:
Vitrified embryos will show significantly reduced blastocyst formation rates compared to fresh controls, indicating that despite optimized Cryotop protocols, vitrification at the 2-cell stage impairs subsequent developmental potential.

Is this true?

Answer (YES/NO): NO